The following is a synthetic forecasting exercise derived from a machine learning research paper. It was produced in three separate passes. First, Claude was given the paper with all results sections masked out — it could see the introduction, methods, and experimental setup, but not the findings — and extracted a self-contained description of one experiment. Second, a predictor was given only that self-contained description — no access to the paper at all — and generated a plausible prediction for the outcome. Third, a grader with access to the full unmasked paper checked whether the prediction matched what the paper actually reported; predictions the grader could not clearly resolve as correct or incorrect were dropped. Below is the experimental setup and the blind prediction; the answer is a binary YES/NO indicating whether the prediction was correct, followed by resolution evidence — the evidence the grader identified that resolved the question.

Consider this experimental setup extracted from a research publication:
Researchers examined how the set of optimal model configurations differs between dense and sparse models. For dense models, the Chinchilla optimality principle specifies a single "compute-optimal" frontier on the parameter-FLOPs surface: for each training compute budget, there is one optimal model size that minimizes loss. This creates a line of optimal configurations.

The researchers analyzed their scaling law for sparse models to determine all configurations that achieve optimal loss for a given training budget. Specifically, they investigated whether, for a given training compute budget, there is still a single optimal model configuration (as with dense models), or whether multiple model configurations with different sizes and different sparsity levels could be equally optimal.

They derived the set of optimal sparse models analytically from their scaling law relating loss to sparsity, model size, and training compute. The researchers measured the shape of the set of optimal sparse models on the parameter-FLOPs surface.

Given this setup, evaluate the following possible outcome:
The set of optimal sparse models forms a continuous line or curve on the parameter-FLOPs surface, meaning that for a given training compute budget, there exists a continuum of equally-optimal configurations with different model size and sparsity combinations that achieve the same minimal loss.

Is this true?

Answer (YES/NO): NO